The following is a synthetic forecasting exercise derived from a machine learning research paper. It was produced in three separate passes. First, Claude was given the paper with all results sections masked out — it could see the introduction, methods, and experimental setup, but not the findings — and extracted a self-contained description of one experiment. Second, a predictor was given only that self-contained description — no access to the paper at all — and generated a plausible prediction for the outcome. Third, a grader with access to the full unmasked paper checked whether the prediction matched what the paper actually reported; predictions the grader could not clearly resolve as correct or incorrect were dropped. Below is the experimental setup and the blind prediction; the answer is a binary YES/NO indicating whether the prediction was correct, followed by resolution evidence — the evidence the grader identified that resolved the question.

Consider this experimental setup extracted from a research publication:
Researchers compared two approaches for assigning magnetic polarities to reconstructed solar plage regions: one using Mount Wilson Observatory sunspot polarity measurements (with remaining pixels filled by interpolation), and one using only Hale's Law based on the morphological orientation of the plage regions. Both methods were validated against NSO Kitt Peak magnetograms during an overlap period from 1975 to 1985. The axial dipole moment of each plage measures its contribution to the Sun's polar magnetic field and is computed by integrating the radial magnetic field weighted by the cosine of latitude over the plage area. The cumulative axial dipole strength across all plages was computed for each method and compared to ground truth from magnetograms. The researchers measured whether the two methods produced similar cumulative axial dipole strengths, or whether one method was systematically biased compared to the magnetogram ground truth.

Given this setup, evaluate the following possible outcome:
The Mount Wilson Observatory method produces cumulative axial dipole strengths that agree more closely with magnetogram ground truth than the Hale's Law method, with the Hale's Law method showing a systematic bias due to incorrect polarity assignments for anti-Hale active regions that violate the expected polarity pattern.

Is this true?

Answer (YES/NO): NO